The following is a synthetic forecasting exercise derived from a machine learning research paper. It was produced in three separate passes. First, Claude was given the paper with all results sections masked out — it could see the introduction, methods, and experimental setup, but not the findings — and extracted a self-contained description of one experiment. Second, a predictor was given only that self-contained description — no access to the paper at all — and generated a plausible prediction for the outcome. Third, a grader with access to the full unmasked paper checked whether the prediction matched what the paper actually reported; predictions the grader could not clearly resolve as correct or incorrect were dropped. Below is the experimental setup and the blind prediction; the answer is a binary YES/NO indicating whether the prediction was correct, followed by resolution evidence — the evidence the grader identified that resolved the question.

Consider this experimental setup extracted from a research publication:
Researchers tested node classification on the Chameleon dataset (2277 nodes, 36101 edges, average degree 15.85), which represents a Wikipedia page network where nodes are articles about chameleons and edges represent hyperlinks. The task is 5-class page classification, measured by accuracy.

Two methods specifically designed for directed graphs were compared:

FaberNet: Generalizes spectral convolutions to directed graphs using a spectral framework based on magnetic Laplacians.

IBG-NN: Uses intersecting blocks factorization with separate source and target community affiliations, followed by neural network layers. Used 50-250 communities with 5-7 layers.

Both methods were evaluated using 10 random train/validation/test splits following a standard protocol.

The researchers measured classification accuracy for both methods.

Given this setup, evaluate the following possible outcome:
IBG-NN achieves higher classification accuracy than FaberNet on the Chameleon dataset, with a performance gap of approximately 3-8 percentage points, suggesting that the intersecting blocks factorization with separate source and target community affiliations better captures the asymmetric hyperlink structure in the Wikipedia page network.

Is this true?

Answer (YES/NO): NO